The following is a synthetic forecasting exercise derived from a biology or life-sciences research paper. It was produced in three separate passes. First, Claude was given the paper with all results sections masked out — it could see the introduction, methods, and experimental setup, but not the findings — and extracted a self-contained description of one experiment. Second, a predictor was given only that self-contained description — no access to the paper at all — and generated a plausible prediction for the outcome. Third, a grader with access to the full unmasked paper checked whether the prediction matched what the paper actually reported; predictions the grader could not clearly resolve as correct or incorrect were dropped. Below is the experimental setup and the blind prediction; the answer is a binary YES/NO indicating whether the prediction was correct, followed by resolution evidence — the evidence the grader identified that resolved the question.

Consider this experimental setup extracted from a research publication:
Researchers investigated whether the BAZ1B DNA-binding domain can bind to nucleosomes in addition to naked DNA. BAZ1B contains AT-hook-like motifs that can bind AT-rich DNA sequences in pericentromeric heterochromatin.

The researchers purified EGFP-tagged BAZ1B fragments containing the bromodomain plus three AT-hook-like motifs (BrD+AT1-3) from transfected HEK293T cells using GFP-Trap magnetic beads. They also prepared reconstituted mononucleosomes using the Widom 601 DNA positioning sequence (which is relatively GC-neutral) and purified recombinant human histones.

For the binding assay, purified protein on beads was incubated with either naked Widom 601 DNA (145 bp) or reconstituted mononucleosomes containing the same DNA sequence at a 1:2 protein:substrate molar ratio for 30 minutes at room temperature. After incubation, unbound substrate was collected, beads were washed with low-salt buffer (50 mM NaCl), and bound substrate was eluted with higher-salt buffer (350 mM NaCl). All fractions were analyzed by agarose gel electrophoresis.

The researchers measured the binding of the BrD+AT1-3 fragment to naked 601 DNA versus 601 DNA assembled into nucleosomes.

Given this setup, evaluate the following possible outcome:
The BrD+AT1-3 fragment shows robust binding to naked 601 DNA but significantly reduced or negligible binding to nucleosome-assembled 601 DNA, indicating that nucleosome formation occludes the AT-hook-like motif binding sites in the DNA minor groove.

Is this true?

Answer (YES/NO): NO